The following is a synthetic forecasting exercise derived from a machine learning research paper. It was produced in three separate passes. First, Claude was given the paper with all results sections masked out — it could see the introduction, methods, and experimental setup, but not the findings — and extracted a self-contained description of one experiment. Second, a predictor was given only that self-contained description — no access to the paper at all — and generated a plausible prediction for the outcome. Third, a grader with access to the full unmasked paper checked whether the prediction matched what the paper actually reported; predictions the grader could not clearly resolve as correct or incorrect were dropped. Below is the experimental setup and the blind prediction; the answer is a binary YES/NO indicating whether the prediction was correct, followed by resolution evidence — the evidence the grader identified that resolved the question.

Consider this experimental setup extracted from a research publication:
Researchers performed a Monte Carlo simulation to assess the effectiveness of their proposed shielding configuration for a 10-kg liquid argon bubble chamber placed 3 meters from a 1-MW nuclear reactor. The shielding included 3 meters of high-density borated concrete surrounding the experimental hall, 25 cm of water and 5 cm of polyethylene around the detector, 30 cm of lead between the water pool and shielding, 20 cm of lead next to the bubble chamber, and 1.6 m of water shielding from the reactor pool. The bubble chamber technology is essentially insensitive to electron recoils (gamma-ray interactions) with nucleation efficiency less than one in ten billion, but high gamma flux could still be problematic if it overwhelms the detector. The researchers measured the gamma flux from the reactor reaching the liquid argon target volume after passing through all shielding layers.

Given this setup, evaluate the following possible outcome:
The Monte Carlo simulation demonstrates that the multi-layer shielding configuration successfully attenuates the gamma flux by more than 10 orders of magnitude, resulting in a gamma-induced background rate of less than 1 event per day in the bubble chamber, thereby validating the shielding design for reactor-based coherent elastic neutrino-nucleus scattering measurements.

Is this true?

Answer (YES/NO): NO